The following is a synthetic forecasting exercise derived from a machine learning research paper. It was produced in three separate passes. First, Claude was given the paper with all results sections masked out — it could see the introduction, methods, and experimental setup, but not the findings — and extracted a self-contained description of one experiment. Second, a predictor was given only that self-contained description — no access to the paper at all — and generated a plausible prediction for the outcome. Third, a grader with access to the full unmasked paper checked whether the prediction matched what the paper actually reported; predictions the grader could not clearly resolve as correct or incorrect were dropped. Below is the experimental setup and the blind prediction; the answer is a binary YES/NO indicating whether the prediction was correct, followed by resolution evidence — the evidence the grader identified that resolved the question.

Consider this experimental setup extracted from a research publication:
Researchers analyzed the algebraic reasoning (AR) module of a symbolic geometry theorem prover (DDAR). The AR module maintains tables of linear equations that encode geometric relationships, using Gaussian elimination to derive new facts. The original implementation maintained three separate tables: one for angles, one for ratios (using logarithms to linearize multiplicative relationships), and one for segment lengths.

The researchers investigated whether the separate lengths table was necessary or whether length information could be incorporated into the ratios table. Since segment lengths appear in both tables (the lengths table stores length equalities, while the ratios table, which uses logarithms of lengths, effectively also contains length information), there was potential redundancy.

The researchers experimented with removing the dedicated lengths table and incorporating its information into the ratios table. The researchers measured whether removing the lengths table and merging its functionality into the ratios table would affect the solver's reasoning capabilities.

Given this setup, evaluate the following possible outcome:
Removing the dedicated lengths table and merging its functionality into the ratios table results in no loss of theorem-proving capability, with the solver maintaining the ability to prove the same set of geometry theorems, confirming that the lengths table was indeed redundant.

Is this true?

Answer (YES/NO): YES